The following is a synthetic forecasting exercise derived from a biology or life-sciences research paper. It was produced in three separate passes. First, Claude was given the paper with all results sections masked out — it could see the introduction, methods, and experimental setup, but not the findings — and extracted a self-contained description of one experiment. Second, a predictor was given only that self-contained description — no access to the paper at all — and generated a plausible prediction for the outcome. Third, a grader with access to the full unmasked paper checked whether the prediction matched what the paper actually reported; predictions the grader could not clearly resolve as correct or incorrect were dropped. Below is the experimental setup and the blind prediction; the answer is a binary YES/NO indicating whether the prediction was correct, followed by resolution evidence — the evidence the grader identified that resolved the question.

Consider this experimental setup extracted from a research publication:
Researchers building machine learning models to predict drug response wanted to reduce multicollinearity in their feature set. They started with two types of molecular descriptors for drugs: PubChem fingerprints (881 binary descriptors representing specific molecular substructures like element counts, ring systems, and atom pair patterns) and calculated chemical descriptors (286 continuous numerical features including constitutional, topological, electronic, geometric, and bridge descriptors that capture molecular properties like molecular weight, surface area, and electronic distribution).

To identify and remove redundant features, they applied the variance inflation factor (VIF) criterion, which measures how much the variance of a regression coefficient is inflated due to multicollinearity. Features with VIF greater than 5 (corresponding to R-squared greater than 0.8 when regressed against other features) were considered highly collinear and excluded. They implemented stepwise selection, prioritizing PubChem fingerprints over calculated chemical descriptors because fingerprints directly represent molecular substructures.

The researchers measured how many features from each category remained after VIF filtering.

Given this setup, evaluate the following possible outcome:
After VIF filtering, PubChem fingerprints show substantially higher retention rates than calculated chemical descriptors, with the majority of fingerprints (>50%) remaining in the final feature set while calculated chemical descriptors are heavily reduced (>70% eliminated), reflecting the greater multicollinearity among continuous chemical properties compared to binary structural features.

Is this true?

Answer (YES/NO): NO